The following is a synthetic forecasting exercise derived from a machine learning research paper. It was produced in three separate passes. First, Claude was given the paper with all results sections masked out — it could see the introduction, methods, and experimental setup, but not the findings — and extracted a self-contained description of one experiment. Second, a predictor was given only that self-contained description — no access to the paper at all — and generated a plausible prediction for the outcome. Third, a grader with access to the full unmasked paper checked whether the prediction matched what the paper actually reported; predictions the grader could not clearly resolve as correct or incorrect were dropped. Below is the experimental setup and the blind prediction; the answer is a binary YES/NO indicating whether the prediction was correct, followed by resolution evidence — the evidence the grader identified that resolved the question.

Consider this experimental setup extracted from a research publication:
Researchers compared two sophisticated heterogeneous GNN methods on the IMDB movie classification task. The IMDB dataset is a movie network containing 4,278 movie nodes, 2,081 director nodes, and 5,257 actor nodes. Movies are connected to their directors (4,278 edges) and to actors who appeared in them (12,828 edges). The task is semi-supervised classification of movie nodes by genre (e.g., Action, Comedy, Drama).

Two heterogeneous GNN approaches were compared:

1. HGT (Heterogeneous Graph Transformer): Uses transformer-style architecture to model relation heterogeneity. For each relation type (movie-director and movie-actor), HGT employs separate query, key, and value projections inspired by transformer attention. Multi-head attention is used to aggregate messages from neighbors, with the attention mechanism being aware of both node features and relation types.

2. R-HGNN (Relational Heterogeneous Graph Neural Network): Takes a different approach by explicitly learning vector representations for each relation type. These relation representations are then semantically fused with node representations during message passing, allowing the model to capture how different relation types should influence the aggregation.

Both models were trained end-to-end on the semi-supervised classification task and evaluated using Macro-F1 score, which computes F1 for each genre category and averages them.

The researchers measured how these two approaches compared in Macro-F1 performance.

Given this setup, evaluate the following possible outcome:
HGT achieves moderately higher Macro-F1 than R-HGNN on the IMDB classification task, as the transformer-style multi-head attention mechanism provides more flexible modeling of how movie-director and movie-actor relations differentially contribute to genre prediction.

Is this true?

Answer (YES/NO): YES